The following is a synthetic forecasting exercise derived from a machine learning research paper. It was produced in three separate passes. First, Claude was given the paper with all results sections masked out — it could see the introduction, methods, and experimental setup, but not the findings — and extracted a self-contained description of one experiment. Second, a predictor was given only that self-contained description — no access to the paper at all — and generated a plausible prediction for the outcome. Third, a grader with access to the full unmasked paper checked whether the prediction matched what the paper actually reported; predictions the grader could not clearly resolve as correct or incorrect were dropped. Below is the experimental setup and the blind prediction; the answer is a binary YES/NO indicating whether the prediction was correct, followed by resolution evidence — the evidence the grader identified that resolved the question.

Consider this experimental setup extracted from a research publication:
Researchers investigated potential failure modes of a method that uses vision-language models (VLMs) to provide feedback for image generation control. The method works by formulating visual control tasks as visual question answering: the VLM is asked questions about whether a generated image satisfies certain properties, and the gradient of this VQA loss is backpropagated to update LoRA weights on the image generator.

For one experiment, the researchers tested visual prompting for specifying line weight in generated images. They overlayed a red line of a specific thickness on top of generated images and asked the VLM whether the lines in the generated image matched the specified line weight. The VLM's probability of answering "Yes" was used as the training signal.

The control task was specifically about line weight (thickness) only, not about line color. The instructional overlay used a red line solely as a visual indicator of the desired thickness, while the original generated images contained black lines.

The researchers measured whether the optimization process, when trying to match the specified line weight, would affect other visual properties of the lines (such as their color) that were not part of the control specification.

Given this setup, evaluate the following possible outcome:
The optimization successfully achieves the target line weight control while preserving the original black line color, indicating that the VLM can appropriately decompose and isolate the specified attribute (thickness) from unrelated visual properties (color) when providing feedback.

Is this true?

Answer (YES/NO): NO